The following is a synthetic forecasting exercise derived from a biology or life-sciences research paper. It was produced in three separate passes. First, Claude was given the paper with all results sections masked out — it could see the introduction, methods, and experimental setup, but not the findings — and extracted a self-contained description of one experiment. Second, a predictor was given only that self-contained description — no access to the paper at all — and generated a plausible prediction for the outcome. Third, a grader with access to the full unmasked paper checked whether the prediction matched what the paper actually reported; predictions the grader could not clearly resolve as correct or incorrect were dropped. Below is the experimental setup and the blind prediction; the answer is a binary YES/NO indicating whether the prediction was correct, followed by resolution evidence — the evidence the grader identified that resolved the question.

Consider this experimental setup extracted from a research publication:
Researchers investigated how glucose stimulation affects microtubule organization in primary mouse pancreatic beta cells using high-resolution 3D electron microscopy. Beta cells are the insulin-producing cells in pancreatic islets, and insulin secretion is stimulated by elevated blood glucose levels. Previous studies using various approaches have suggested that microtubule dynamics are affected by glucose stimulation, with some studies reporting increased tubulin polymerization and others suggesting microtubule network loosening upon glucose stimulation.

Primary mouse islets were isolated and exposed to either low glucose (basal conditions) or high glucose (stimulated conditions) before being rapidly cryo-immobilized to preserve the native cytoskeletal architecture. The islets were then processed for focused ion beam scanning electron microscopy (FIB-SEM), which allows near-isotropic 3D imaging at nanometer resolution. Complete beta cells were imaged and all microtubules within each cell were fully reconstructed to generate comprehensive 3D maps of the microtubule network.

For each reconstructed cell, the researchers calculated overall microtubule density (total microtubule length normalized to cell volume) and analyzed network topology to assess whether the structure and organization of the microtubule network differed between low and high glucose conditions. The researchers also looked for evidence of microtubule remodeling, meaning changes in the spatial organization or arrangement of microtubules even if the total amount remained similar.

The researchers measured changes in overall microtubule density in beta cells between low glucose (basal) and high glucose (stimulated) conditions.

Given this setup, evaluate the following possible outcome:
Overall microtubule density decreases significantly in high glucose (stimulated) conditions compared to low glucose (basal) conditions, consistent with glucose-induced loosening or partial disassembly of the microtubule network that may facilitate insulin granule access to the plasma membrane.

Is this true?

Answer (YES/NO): NO